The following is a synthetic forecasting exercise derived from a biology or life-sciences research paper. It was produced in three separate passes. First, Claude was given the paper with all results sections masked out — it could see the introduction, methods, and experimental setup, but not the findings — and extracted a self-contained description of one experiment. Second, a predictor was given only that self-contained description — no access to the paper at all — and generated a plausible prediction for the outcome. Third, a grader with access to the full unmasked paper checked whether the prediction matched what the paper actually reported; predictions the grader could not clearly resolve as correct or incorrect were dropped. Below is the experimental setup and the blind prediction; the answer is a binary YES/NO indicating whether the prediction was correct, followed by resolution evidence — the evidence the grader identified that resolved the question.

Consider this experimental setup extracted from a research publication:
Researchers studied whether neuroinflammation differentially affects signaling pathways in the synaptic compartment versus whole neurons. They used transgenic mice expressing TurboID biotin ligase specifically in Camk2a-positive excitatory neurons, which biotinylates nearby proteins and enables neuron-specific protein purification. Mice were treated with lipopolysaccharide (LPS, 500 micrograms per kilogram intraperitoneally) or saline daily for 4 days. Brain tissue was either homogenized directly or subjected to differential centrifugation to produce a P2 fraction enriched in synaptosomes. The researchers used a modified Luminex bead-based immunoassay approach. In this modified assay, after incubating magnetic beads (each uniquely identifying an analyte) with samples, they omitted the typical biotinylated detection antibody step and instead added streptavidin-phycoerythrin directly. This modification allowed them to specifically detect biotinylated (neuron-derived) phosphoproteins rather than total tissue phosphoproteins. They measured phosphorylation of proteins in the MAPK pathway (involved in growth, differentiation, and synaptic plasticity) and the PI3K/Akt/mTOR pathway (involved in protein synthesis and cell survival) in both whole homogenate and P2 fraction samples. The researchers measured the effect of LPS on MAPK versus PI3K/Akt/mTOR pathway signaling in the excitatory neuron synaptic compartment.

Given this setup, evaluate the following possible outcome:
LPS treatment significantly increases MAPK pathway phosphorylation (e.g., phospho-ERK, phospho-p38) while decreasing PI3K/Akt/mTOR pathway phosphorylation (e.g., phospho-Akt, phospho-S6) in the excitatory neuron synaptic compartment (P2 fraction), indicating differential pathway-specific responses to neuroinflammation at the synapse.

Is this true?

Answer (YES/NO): NO